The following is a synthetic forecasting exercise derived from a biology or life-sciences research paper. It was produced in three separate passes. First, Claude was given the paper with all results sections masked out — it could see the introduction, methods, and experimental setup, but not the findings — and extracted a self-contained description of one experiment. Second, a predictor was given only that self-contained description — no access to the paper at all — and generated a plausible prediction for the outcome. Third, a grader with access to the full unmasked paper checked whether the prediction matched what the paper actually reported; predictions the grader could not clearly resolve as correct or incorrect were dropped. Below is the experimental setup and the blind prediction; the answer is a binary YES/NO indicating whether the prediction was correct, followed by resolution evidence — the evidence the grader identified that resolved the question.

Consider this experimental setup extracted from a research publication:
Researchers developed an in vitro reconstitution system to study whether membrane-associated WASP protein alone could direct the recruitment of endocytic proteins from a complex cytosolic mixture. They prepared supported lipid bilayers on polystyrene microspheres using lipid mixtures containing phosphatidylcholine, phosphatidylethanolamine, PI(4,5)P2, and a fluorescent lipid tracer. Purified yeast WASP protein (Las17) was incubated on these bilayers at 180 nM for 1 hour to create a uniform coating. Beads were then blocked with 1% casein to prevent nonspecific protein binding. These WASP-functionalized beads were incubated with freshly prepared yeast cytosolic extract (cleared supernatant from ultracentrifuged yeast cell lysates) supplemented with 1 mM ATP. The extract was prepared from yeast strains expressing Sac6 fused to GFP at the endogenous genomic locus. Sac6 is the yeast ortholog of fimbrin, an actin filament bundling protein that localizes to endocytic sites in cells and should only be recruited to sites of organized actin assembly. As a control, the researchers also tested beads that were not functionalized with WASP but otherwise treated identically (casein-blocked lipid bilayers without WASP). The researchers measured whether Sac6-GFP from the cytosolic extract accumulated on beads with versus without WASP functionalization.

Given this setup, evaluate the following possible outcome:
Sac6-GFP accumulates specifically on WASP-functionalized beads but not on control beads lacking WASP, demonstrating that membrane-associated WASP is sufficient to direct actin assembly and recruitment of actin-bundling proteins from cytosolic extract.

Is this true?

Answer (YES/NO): YES